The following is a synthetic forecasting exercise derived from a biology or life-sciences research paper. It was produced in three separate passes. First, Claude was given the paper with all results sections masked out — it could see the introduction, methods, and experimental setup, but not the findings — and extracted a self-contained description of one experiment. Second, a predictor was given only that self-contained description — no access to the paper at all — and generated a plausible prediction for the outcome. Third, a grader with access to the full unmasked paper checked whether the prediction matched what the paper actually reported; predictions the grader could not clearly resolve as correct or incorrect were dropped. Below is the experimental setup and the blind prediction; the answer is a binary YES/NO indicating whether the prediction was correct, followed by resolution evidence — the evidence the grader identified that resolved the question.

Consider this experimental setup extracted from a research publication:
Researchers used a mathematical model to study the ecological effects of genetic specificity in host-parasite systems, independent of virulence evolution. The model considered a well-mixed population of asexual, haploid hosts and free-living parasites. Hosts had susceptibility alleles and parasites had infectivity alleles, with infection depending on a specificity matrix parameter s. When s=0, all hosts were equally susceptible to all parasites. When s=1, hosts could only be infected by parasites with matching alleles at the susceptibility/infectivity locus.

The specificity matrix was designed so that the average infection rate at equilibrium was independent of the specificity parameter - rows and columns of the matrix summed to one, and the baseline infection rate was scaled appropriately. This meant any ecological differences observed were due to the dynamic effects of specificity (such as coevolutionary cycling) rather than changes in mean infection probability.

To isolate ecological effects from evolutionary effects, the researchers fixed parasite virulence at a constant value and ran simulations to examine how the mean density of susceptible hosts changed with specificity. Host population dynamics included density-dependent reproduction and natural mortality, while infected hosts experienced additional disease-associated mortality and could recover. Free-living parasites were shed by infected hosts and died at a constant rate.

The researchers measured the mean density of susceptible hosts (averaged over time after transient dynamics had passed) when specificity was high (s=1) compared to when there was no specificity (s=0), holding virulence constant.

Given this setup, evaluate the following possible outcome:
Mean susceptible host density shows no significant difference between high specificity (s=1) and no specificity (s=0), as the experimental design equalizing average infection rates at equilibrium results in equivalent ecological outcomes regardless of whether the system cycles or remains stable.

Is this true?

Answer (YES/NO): NO